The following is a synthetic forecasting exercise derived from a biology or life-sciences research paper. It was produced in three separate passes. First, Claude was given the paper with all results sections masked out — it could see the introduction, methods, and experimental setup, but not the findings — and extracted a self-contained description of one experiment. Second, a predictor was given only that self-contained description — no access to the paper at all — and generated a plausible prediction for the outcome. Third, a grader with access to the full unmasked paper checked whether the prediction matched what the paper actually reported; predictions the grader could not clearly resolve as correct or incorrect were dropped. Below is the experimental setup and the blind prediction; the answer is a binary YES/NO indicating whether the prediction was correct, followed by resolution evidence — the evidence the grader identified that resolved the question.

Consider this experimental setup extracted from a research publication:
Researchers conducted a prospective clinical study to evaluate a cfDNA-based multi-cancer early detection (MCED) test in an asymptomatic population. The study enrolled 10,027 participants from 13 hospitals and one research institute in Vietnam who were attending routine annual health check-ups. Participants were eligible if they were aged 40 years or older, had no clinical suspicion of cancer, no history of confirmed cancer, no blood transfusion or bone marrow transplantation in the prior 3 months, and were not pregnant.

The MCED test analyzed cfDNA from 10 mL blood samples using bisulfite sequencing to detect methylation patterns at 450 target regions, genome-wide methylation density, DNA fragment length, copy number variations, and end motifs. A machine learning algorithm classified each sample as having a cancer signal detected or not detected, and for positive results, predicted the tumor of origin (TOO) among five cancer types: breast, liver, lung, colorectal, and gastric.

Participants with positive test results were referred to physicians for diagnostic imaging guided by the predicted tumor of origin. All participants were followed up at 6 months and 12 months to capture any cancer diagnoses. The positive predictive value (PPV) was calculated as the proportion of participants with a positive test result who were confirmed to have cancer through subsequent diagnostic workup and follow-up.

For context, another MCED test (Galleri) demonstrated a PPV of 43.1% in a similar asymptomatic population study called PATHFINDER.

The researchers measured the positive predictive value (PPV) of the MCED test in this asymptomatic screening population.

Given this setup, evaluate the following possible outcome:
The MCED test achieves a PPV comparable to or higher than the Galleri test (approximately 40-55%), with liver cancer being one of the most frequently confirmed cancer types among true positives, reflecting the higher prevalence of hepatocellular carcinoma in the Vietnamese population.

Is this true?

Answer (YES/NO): NO